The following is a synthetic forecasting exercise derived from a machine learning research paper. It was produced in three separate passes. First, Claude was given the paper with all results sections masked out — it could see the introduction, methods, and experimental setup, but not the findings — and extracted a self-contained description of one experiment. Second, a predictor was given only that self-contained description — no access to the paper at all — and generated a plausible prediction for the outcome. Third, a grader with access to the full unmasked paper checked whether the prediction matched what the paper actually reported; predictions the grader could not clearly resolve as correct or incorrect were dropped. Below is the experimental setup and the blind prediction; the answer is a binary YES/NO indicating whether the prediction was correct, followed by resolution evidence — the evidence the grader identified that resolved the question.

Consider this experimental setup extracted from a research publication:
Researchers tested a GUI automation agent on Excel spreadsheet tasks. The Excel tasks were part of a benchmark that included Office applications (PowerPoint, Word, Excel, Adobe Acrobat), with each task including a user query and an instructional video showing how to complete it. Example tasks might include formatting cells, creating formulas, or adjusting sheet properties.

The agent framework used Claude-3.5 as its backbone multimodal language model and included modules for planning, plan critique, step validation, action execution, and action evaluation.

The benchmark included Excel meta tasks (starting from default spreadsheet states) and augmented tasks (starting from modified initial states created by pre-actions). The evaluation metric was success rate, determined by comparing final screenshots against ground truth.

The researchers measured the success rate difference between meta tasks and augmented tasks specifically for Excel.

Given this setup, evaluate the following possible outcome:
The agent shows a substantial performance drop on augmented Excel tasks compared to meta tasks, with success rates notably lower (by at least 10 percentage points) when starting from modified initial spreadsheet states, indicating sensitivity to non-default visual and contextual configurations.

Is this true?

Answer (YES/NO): YES